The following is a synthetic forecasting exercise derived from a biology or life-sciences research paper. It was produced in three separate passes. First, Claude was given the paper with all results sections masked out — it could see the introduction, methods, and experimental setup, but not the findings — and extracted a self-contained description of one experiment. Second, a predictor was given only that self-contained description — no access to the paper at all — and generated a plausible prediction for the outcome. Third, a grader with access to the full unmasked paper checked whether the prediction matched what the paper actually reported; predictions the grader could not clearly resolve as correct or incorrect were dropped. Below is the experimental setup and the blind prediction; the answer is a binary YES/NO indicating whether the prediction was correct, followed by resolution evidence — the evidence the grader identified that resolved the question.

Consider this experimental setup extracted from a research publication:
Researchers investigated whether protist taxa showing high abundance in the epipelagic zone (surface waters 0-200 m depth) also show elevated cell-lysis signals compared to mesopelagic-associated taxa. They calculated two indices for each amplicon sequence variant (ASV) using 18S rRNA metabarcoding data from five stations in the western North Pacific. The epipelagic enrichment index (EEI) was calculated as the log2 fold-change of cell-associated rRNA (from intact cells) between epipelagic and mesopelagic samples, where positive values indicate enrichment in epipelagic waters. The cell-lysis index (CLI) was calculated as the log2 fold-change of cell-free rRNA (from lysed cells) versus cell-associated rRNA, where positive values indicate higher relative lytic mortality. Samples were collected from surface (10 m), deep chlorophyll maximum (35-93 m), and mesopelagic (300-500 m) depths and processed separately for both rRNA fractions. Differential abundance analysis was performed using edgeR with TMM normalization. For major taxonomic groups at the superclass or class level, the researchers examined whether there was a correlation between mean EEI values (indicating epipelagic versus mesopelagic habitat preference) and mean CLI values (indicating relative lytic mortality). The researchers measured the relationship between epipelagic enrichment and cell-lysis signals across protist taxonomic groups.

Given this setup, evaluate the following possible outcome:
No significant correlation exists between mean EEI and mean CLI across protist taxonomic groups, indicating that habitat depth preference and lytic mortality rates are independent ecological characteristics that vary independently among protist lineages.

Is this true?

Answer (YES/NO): NO